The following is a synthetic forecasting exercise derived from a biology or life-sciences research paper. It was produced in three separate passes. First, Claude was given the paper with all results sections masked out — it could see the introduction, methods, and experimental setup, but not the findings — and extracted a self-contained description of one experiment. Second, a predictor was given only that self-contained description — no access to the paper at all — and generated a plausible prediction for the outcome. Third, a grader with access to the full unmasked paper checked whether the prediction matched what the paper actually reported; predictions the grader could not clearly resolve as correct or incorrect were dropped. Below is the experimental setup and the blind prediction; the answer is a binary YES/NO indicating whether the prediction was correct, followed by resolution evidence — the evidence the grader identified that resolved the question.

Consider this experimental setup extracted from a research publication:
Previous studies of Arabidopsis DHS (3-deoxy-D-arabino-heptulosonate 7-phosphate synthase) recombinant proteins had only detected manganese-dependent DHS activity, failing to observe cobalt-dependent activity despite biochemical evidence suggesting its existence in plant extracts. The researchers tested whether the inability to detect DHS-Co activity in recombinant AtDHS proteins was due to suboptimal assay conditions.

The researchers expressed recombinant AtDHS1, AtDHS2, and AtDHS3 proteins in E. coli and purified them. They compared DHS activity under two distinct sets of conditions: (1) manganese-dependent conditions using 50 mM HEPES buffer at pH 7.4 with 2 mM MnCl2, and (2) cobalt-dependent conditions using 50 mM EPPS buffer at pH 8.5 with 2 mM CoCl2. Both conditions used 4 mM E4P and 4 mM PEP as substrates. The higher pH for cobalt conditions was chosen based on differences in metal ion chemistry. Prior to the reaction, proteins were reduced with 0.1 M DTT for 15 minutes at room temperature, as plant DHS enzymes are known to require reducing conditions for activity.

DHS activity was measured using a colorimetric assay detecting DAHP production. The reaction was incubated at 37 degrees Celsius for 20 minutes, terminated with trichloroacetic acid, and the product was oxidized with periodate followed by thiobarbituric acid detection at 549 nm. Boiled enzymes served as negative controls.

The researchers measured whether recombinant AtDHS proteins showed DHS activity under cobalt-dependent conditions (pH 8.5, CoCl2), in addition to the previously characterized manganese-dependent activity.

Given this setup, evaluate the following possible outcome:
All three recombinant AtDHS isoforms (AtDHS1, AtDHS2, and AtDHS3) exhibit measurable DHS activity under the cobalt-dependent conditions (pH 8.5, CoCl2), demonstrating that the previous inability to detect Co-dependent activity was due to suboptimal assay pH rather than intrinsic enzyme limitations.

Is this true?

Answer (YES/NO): YES